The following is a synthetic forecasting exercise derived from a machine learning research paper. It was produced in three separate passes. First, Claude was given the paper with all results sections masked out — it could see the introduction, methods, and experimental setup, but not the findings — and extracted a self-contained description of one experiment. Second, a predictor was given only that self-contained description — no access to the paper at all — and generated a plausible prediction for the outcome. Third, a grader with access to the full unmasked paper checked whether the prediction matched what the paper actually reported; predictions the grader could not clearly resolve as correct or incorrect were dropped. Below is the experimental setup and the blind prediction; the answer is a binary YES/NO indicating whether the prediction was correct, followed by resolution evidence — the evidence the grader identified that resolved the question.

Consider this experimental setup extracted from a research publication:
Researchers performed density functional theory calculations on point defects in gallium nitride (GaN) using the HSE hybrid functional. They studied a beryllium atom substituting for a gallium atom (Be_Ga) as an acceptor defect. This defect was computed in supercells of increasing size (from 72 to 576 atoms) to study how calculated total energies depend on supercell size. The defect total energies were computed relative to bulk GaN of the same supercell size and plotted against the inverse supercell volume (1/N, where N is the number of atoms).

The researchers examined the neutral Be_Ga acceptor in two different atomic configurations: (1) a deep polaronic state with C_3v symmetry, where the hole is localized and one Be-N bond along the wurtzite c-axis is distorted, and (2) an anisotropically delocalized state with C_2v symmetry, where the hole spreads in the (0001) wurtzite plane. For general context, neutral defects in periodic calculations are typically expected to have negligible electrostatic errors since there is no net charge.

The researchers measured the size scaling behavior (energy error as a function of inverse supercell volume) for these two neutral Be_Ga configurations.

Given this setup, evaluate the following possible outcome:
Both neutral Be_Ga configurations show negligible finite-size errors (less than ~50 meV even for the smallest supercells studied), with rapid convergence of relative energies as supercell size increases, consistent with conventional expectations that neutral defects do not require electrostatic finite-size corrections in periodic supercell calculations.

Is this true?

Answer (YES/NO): NO